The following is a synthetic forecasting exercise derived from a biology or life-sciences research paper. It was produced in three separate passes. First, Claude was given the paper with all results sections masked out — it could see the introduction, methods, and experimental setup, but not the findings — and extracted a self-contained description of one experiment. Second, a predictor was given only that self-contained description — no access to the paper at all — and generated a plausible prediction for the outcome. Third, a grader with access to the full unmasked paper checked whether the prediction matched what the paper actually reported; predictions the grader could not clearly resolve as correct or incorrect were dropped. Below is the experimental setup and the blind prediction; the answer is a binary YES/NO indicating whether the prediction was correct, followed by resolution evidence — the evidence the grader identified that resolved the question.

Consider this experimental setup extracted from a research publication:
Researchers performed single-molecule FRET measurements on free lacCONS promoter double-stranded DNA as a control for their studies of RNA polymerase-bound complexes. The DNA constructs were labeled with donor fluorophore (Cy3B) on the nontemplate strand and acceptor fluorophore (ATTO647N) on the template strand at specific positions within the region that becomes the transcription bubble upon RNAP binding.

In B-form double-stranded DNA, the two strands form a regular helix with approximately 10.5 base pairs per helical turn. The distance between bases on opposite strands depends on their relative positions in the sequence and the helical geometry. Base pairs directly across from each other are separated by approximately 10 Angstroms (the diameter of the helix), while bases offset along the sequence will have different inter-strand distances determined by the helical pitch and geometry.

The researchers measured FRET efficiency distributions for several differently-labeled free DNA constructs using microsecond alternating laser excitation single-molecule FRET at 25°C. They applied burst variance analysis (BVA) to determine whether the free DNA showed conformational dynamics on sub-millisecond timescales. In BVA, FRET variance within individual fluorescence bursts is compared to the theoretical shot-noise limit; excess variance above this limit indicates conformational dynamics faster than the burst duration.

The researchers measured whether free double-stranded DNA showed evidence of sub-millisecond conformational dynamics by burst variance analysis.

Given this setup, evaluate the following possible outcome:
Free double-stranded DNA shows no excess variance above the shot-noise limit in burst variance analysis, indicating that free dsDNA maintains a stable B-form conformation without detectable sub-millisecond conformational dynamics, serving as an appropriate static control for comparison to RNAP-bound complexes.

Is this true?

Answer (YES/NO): YES